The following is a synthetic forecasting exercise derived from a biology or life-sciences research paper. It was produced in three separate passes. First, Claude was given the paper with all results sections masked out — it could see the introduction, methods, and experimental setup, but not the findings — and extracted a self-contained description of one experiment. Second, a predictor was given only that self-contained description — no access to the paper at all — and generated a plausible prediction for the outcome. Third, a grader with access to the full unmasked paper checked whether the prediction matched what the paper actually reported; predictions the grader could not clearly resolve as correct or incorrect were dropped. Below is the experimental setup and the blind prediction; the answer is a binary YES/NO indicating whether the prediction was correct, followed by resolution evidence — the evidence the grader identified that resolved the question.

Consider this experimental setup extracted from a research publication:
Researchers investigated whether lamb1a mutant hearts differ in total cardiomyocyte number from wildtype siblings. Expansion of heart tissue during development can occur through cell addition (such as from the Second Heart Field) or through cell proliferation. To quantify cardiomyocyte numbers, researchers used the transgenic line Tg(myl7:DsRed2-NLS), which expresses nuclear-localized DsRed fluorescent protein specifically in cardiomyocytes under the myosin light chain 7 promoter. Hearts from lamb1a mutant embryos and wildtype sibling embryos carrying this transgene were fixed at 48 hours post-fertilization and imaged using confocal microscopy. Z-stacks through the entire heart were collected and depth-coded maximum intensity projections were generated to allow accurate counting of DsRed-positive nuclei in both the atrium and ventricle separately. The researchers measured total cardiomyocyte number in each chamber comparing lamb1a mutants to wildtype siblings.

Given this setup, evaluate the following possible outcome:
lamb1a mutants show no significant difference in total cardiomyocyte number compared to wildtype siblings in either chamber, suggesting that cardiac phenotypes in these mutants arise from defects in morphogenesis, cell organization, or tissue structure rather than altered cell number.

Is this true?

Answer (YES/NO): NO